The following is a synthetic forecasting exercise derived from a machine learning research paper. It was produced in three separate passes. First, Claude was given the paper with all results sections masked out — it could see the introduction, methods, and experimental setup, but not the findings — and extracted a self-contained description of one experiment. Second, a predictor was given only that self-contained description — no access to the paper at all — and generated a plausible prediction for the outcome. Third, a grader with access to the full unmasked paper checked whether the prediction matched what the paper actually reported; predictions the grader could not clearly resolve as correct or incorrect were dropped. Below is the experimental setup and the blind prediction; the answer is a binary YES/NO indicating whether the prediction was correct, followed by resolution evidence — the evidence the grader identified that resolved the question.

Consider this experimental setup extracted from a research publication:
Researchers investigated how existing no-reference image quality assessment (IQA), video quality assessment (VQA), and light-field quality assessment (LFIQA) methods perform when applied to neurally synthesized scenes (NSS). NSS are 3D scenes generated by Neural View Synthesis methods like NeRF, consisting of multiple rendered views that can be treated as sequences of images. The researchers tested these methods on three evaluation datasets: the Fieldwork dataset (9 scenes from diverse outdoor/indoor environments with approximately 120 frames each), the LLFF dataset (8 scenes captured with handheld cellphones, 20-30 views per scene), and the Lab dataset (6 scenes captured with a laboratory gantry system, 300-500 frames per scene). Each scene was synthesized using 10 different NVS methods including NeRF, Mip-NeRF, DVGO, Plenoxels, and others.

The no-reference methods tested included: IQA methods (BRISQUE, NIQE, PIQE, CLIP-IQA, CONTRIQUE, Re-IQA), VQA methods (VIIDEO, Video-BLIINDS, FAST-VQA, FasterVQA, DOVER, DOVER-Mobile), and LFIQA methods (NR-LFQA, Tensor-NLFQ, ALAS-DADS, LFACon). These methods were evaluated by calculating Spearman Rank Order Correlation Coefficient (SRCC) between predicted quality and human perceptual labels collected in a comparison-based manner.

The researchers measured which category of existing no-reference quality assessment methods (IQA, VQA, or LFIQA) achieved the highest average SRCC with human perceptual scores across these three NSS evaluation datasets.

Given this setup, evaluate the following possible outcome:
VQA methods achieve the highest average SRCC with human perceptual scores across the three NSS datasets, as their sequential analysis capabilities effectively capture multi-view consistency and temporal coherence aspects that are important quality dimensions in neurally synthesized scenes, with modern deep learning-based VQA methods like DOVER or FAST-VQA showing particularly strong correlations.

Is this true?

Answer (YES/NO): NO